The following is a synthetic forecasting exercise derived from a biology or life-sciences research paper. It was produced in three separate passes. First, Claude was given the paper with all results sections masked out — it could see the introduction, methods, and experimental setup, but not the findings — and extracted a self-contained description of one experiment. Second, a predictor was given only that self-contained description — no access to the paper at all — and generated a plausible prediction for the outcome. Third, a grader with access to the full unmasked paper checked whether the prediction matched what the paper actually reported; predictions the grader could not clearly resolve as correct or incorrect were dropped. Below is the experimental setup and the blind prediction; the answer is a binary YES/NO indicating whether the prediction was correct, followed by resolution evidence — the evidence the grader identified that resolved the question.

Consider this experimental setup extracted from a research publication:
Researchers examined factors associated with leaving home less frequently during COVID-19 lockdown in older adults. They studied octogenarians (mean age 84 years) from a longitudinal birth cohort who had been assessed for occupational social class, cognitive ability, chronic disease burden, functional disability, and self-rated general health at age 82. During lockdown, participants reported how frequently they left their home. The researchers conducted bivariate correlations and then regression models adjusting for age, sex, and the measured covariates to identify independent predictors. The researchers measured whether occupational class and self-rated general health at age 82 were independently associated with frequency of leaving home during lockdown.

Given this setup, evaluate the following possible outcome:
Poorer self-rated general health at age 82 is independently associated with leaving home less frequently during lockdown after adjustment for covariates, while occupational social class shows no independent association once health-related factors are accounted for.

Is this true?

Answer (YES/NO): NO